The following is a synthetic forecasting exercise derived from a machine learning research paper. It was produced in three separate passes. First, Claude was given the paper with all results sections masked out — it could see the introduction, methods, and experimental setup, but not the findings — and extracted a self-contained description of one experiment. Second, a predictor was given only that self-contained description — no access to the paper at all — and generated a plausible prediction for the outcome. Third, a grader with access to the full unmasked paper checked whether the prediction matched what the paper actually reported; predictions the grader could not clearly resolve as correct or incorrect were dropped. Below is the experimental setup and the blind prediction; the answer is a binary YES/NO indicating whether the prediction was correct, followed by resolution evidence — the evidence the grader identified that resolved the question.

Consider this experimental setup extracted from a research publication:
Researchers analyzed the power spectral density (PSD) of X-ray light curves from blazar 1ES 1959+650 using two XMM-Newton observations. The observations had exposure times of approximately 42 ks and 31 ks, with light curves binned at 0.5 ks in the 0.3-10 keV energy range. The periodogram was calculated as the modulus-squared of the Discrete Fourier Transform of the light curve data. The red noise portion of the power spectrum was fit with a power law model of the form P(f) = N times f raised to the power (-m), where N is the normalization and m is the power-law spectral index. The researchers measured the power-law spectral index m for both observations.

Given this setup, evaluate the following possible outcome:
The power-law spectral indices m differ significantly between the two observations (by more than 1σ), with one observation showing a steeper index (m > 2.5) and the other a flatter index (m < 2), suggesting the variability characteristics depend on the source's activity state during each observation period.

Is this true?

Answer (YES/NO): NO